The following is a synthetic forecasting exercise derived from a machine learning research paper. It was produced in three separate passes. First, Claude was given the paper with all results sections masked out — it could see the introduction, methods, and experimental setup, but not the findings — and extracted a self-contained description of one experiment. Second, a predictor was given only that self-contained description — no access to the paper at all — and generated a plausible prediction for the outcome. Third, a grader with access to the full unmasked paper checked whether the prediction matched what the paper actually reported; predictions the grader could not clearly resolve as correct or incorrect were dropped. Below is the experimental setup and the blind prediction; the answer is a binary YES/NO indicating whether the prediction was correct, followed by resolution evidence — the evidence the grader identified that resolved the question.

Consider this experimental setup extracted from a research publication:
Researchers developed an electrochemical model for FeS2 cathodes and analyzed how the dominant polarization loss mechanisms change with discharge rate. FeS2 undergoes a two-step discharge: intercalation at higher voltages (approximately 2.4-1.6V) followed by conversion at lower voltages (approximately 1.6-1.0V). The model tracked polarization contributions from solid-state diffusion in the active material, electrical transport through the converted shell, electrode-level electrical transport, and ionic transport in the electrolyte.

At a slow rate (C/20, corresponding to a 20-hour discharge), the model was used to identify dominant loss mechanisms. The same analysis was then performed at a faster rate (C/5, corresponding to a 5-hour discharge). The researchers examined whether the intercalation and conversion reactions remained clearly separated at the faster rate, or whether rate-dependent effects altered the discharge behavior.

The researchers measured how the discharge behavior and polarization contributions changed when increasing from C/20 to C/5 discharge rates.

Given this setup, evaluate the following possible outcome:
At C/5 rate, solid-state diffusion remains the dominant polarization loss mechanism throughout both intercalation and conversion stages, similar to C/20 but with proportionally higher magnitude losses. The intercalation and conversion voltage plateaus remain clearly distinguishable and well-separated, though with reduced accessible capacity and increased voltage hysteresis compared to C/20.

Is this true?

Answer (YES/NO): NO